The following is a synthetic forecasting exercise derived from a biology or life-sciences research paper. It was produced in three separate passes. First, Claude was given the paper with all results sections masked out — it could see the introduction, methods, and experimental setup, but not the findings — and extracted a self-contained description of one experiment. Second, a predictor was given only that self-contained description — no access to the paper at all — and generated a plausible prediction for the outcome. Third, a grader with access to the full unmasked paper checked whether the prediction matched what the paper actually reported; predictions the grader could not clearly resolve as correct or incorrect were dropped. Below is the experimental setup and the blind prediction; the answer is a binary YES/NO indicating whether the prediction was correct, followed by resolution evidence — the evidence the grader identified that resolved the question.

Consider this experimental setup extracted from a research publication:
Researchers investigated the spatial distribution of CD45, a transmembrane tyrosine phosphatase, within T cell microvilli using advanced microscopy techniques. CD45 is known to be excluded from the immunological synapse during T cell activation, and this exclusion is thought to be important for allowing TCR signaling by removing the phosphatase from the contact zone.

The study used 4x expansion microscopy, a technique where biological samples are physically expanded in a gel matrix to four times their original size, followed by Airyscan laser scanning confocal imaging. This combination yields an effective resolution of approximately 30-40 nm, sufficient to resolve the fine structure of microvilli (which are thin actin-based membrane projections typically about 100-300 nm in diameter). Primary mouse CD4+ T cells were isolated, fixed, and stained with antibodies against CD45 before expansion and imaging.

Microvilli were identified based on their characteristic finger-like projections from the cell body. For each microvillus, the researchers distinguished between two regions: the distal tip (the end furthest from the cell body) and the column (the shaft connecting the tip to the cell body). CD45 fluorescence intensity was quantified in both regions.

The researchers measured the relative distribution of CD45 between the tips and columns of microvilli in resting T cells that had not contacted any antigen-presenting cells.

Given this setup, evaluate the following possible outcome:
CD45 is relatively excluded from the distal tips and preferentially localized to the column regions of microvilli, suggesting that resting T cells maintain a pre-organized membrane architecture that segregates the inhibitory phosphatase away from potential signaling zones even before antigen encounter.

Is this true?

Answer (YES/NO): YES